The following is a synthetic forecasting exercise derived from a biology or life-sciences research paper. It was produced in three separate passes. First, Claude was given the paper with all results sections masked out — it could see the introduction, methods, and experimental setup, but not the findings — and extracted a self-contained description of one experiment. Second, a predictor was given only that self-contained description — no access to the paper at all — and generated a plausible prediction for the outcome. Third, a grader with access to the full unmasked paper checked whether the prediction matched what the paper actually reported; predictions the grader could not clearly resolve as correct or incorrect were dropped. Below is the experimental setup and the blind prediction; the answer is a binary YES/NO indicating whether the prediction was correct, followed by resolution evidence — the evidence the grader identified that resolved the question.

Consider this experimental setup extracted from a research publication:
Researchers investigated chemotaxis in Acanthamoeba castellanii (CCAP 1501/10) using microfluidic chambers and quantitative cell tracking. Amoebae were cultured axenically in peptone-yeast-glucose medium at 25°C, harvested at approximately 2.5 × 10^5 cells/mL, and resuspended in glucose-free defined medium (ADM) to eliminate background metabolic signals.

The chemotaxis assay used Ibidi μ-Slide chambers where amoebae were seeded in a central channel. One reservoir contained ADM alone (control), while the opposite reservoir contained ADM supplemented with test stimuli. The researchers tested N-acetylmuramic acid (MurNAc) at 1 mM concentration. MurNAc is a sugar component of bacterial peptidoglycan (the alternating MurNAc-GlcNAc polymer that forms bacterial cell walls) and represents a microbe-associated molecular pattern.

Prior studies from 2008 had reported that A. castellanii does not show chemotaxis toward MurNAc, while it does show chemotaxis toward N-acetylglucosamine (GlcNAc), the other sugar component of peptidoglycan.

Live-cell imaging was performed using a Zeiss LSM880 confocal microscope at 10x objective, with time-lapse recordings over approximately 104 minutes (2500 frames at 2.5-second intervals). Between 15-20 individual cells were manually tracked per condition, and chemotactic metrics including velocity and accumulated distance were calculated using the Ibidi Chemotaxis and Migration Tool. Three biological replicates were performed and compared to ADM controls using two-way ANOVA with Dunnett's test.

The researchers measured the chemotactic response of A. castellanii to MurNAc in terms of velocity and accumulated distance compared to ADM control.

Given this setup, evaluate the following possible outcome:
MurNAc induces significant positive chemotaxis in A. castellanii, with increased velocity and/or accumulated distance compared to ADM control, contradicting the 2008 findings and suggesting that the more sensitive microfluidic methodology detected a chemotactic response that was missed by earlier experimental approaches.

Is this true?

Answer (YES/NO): NO